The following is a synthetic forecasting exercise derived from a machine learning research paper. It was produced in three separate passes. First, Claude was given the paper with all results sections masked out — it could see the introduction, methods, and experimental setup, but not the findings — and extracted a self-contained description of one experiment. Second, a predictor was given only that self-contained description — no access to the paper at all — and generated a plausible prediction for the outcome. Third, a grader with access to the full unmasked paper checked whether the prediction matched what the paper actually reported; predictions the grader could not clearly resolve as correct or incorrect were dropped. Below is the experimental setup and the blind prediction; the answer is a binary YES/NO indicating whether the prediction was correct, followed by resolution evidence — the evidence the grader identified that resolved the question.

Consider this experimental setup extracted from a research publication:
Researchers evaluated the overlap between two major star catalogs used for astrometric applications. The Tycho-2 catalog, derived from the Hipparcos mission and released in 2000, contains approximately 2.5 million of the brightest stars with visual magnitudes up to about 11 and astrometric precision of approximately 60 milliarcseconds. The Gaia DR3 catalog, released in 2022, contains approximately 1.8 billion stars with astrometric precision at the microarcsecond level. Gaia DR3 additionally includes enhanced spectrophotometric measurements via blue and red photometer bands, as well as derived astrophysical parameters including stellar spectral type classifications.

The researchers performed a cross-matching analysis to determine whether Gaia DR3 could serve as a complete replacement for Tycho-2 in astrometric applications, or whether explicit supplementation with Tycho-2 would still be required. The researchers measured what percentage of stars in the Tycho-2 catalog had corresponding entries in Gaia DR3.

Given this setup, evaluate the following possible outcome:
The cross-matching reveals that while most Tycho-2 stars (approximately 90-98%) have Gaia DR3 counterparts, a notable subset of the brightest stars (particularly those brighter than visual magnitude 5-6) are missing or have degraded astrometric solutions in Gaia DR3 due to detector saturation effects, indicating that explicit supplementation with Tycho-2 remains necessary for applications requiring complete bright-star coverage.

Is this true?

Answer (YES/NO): NO